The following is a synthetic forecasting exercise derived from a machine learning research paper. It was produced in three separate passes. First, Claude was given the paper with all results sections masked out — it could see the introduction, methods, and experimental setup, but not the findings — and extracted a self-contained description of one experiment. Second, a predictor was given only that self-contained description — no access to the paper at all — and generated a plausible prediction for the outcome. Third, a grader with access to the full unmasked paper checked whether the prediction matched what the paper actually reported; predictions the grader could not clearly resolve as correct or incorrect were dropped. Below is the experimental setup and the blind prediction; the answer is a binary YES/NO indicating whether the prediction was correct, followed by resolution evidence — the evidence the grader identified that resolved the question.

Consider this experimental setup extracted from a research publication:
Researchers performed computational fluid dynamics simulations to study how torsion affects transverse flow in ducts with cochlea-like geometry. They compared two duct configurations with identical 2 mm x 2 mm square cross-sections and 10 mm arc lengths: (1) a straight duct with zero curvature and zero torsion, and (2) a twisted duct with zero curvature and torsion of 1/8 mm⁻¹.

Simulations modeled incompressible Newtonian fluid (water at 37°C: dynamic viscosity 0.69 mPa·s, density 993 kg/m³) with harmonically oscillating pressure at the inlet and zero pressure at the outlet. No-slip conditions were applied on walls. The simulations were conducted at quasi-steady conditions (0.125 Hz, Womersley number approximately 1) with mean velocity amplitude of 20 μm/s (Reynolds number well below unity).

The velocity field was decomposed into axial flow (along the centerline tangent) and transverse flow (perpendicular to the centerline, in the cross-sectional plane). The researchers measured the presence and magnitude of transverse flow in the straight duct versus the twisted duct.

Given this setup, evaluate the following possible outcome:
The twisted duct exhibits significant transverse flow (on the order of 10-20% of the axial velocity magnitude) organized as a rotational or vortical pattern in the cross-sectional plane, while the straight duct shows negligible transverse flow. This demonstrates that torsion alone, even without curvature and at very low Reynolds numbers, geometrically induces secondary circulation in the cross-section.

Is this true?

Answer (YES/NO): NO